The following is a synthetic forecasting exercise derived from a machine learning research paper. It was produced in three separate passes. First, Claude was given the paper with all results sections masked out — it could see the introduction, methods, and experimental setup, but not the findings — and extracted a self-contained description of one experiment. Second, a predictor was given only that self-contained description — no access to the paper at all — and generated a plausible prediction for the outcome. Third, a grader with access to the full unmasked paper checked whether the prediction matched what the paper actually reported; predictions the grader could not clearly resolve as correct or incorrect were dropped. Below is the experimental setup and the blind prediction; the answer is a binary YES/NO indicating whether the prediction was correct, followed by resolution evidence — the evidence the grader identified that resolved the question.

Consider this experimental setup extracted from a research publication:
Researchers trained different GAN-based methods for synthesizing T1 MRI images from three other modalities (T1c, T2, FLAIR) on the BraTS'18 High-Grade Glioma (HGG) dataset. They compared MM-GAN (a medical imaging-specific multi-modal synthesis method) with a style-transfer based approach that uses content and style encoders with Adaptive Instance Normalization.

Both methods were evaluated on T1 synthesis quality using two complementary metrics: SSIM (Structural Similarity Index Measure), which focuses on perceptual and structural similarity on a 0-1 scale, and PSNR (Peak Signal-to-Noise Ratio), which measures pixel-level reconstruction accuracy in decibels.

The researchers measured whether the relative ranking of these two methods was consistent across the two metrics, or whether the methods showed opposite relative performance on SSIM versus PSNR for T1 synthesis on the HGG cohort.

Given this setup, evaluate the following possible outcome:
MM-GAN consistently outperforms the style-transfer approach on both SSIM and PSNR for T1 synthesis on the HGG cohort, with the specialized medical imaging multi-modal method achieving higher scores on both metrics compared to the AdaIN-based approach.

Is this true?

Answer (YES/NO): NO